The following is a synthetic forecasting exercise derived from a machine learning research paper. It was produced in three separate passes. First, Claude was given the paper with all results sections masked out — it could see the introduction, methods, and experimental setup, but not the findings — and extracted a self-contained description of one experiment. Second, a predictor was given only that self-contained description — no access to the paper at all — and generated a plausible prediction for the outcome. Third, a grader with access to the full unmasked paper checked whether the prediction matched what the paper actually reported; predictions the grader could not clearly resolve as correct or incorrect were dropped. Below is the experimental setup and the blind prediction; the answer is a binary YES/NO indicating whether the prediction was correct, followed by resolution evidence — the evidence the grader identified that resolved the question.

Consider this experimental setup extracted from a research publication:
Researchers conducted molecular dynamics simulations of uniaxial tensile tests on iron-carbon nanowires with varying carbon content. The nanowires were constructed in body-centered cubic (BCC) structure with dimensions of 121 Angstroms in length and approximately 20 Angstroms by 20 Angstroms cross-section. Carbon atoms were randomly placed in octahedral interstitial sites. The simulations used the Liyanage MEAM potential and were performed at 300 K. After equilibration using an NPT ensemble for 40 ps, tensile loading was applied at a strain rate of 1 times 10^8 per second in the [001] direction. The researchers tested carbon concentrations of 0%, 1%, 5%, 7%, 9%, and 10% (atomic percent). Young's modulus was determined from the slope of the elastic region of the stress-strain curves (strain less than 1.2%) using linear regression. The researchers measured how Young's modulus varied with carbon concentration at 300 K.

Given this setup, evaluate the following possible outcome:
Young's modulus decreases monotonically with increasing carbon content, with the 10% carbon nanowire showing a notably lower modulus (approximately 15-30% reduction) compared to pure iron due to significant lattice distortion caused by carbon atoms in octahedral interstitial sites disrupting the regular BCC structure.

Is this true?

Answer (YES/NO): NO